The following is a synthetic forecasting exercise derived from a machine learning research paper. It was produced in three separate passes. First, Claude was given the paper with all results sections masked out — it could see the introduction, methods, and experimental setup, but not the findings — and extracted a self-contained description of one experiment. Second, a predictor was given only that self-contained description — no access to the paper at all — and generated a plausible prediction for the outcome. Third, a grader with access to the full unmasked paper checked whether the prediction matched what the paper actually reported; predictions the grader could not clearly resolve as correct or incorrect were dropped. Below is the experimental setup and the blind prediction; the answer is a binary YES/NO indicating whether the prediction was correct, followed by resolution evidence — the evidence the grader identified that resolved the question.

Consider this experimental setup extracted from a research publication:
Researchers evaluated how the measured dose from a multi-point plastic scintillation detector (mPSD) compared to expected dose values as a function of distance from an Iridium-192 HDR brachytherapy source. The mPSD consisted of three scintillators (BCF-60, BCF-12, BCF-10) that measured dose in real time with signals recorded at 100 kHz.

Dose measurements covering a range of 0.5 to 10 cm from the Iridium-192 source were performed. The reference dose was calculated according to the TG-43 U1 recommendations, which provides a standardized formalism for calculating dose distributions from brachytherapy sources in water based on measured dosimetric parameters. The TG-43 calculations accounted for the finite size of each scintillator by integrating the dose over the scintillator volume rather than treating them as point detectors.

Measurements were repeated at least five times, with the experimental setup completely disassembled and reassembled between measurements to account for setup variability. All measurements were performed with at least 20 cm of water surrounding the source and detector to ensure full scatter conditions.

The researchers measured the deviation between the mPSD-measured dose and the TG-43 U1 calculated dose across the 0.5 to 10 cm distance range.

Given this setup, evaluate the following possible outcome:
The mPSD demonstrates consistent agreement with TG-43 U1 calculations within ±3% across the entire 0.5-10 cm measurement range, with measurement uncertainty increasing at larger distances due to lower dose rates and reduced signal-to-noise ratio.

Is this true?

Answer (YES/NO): NO